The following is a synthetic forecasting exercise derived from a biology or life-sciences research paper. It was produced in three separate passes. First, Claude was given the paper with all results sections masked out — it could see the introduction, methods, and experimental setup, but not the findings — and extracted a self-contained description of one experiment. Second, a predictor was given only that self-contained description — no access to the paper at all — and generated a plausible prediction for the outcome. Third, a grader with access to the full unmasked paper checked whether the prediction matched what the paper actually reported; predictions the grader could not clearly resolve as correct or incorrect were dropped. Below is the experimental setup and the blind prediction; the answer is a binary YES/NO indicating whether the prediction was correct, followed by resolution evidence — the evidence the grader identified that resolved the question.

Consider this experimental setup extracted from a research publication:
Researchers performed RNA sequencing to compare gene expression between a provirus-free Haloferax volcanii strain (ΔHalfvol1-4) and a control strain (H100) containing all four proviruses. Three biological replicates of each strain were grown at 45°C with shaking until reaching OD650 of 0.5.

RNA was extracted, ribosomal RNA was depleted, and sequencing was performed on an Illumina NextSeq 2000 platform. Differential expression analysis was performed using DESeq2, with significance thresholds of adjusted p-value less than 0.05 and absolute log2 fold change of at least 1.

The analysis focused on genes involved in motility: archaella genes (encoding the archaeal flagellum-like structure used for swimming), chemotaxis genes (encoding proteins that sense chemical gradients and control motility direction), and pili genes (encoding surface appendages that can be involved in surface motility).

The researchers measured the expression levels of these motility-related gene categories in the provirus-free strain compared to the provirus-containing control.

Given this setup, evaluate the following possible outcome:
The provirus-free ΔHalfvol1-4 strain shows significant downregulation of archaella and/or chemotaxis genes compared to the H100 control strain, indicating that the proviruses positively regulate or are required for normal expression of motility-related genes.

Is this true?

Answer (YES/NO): NO